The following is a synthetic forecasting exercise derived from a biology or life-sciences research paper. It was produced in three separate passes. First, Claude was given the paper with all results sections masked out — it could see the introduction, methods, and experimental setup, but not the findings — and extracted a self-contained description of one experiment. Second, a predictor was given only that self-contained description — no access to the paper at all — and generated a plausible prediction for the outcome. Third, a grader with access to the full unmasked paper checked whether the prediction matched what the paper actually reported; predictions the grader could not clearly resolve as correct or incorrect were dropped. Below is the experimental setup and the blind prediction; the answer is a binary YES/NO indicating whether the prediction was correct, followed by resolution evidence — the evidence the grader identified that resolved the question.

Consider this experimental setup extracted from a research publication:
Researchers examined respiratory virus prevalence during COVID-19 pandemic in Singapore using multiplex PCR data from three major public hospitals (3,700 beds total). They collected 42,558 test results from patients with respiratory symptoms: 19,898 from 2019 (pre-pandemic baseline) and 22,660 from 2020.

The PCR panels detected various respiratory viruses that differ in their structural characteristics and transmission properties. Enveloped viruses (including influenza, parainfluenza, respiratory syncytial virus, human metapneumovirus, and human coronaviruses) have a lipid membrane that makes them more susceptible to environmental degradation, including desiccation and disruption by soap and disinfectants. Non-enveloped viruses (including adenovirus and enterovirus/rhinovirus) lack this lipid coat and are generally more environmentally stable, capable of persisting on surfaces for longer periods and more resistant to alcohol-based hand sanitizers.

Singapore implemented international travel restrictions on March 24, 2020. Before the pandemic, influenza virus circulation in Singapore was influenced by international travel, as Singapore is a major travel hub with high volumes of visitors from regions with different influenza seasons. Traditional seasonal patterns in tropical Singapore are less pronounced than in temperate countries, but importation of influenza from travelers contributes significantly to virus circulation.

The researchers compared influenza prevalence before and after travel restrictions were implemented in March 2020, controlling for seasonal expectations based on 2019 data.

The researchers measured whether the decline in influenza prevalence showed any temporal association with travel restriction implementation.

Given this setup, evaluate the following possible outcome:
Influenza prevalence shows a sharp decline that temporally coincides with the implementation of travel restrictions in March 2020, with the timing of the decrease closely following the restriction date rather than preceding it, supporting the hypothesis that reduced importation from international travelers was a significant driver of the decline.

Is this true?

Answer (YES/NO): NO